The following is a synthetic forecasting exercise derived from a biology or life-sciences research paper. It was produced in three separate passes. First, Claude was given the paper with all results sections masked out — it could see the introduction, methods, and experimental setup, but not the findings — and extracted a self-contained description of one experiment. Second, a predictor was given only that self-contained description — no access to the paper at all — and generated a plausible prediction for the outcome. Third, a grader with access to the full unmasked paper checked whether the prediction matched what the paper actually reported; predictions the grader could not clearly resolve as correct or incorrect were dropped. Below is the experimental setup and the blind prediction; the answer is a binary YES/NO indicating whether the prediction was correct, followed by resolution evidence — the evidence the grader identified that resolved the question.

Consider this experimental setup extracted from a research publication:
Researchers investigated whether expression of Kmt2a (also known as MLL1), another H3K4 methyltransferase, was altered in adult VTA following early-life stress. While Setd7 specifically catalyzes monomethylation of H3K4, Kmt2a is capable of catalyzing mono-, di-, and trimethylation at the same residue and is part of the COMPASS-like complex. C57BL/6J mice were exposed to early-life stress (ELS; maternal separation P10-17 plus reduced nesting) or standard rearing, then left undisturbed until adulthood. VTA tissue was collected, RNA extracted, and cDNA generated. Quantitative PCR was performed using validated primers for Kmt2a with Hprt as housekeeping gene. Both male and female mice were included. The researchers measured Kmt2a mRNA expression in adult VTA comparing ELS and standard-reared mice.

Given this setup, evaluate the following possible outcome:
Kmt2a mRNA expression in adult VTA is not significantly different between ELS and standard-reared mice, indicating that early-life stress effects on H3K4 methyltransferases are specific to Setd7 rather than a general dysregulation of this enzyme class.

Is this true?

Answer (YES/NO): NO